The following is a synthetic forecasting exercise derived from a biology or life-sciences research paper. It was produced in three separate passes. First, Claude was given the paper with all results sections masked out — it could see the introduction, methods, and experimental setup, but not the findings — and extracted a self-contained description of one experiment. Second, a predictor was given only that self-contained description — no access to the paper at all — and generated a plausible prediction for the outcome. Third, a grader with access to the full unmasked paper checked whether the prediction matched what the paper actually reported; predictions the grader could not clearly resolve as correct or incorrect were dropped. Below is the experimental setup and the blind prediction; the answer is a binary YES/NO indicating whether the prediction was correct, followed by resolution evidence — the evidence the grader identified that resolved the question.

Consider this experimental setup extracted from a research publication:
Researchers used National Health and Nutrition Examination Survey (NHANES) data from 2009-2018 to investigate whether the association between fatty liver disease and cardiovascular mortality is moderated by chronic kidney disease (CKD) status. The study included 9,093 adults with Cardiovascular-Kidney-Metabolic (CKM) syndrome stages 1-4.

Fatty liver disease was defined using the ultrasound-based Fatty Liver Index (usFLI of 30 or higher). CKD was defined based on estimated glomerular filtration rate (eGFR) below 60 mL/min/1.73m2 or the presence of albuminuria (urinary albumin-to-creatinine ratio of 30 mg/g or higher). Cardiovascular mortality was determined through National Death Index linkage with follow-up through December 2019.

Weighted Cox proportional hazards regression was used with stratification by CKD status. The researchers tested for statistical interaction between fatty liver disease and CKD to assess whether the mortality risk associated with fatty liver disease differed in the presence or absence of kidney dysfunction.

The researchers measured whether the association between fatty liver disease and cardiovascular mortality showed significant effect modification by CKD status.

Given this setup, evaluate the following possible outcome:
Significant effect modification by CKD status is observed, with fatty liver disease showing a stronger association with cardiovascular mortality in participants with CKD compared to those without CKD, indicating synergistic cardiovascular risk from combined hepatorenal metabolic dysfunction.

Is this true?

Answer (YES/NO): NO